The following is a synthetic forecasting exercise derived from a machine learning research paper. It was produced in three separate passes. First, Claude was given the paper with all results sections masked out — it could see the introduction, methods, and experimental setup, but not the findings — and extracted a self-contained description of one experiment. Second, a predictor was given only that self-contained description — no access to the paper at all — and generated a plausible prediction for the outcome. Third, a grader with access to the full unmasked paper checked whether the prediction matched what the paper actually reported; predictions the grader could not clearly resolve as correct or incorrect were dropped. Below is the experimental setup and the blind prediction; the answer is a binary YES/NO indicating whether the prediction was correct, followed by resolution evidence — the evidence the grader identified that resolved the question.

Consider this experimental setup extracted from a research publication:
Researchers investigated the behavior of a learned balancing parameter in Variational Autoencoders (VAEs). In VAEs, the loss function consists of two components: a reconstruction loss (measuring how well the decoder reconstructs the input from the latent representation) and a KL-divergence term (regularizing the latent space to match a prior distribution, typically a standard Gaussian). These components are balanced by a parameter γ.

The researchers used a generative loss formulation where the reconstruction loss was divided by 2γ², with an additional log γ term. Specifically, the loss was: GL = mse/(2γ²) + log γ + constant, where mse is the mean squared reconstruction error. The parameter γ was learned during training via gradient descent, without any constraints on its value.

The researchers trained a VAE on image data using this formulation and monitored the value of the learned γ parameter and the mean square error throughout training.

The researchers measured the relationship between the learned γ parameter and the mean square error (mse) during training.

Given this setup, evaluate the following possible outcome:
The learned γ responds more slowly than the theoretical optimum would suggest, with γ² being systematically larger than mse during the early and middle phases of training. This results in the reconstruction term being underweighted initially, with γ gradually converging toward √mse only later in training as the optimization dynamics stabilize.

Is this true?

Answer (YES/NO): NO